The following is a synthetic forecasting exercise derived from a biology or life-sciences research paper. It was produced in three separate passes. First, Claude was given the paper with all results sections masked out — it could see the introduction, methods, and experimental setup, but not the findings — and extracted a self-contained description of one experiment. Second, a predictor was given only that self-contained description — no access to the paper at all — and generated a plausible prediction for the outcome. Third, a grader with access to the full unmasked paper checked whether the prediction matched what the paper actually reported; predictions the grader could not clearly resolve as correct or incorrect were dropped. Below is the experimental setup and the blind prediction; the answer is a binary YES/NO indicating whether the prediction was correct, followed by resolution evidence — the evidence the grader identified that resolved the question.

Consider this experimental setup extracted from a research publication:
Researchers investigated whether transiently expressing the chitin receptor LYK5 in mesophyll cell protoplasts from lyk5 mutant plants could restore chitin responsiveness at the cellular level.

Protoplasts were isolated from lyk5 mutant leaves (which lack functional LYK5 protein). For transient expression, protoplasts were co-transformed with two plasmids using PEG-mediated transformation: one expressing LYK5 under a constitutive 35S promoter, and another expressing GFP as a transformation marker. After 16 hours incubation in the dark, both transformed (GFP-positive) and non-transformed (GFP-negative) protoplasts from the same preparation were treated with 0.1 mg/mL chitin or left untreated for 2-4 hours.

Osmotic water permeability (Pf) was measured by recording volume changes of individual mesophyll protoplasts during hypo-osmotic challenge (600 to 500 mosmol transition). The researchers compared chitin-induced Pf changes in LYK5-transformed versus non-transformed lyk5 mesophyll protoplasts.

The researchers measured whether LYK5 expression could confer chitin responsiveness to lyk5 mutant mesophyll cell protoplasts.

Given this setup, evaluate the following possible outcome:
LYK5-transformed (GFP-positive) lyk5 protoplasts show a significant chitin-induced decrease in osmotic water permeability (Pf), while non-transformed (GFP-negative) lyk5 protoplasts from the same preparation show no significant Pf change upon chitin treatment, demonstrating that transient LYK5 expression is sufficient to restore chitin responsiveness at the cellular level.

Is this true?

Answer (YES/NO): YES